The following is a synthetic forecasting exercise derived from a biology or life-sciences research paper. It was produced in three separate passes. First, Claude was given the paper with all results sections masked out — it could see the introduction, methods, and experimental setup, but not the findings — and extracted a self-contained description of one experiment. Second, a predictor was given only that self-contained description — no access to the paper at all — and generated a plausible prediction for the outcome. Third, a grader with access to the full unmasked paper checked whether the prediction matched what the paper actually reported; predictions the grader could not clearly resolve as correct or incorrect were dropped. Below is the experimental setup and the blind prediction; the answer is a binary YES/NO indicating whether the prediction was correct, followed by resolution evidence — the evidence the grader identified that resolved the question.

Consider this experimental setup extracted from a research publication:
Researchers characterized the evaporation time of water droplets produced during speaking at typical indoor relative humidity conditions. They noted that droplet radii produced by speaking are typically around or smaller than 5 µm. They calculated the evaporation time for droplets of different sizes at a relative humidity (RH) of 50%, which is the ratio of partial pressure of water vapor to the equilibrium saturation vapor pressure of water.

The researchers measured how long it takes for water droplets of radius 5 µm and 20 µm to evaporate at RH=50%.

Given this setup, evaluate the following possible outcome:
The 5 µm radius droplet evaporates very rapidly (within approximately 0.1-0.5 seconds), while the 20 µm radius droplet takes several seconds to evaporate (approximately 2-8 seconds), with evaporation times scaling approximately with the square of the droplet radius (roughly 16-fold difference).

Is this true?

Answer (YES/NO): YES